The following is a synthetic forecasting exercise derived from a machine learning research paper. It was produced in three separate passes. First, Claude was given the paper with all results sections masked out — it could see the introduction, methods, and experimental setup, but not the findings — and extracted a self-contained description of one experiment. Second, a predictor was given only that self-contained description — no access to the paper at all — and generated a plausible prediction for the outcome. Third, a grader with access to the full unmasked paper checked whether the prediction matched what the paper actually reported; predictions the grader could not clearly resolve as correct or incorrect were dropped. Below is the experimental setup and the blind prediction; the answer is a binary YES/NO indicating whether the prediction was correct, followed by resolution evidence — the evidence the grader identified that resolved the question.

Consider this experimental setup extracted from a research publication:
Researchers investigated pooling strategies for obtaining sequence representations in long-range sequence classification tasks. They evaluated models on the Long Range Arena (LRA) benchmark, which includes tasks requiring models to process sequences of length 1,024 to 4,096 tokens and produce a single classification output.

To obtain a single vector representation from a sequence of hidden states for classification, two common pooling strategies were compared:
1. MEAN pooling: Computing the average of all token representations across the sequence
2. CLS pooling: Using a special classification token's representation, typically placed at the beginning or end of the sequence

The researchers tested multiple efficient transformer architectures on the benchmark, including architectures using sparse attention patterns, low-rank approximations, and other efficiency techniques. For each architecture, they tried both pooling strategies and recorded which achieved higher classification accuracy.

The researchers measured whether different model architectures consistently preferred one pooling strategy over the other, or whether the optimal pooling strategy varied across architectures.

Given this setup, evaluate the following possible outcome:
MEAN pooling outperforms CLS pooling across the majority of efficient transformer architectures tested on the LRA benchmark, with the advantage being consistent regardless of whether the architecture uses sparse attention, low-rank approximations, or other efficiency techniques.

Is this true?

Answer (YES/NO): NO